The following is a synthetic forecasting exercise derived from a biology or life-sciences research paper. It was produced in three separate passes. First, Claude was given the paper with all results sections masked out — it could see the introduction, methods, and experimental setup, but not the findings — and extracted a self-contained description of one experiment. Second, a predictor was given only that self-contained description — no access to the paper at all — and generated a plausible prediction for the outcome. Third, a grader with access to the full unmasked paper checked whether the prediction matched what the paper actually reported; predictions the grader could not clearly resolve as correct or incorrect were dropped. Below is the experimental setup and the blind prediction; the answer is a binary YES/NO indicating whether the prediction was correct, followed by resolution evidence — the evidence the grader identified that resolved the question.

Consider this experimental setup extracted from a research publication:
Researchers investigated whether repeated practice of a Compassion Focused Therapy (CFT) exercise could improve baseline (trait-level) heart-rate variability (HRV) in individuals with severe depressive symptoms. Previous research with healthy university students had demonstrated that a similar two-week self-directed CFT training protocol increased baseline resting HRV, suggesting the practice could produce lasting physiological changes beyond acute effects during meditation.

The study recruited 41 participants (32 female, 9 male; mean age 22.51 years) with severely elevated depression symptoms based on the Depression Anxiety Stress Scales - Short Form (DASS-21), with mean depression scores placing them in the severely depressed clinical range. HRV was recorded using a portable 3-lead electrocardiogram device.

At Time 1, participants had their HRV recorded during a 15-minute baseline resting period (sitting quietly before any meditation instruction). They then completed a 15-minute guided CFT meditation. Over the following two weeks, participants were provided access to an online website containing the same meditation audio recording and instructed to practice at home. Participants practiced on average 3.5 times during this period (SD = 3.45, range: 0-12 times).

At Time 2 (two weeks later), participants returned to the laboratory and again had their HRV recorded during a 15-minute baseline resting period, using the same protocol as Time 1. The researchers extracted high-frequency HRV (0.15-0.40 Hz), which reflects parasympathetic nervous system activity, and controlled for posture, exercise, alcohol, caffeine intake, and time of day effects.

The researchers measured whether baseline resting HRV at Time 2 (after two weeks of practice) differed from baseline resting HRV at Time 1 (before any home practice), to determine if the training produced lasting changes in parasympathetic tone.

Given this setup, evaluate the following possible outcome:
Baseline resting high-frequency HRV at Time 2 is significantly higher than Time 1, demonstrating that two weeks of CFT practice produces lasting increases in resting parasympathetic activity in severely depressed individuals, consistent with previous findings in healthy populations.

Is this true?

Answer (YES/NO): NO